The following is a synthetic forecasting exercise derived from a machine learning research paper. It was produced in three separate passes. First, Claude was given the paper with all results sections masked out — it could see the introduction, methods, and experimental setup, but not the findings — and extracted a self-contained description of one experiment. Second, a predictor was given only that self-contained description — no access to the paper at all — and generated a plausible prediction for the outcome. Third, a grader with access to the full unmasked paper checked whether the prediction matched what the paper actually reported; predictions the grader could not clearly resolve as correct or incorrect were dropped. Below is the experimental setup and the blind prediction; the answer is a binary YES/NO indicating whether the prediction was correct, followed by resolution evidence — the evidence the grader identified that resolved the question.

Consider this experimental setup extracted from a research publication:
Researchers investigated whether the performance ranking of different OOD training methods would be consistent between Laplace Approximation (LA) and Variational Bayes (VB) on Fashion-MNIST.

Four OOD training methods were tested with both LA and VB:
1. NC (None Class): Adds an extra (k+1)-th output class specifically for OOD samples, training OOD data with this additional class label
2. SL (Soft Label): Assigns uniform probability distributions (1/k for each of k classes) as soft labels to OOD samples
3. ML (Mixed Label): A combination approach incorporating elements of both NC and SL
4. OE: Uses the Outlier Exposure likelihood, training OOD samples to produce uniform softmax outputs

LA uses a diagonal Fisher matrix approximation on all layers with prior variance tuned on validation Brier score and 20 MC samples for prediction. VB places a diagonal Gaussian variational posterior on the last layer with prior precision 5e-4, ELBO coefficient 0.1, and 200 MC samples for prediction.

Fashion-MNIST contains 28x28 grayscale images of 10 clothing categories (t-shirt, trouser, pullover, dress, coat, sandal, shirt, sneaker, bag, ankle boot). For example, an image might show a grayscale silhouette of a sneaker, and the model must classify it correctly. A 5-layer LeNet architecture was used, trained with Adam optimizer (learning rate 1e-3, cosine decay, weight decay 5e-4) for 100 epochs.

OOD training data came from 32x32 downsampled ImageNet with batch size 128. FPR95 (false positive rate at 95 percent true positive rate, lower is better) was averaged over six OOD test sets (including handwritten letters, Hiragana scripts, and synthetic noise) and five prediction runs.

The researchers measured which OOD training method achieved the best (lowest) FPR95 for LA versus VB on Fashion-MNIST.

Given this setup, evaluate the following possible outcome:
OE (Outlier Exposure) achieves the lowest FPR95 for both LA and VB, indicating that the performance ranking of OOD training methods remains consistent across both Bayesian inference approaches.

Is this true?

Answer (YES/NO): NO